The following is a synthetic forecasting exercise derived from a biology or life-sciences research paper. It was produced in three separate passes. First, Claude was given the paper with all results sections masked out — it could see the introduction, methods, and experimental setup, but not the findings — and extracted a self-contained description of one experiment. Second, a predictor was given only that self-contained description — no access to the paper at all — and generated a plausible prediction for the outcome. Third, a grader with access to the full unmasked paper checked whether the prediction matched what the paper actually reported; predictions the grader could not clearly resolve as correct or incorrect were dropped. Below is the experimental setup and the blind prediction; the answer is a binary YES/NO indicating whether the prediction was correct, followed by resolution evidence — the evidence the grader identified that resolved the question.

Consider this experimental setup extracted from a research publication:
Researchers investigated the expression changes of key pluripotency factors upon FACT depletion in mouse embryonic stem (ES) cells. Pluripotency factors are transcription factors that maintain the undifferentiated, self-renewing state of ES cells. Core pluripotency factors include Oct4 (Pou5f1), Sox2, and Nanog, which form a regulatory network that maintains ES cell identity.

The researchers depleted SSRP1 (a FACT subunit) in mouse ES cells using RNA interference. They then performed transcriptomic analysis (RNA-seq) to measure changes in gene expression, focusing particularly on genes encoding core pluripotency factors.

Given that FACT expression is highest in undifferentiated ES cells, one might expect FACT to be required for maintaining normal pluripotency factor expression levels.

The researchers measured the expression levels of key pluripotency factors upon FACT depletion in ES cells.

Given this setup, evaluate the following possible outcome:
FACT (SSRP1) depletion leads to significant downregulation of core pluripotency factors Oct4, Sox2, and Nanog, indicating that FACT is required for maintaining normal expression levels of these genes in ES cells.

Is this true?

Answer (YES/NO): NO